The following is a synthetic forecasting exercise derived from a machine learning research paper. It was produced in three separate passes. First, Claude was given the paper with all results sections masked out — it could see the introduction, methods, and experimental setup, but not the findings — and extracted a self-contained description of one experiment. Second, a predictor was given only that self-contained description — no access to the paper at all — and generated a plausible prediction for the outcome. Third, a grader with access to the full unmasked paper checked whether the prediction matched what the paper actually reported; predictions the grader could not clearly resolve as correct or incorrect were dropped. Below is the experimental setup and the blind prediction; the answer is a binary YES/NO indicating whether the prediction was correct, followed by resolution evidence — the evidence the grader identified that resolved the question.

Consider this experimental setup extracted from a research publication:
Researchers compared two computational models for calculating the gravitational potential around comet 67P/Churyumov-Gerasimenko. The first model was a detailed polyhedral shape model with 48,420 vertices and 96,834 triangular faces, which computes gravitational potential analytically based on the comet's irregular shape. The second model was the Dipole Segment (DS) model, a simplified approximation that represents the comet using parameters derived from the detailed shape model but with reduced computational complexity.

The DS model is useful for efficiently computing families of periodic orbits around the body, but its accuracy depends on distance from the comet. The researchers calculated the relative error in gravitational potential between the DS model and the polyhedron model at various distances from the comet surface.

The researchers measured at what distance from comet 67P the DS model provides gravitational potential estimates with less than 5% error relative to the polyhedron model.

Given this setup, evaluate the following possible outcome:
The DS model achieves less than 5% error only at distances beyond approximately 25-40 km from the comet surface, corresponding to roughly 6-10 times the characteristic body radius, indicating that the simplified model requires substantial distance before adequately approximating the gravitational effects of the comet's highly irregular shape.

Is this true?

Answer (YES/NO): NO